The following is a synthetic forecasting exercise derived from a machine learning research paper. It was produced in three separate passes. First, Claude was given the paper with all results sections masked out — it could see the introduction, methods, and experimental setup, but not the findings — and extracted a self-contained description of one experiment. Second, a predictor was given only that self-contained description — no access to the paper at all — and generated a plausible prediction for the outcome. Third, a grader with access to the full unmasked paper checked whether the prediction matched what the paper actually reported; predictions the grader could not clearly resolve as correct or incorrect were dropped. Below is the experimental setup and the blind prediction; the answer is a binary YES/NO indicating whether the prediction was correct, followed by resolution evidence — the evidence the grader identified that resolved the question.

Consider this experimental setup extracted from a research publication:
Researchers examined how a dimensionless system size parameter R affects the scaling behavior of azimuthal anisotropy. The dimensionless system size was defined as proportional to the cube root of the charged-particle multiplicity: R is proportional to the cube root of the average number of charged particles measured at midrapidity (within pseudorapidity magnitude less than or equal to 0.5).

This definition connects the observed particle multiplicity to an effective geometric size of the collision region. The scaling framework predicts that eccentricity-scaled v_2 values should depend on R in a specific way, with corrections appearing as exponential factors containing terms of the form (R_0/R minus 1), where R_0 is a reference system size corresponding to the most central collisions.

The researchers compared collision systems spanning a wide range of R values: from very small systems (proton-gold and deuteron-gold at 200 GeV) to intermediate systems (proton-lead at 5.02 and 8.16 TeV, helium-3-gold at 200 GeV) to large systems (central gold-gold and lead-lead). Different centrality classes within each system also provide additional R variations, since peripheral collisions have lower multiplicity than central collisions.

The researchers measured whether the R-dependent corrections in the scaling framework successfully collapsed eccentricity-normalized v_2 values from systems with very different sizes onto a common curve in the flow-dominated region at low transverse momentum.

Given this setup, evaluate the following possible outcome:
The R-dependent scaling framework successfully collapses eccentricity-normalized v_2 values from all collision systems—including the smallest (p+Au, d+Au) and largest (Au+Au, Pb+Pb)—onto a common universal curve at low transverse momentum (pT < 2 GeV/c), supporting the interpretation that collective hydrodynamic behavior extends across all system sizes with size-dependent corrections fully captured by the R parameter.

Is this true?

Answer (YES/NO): NO